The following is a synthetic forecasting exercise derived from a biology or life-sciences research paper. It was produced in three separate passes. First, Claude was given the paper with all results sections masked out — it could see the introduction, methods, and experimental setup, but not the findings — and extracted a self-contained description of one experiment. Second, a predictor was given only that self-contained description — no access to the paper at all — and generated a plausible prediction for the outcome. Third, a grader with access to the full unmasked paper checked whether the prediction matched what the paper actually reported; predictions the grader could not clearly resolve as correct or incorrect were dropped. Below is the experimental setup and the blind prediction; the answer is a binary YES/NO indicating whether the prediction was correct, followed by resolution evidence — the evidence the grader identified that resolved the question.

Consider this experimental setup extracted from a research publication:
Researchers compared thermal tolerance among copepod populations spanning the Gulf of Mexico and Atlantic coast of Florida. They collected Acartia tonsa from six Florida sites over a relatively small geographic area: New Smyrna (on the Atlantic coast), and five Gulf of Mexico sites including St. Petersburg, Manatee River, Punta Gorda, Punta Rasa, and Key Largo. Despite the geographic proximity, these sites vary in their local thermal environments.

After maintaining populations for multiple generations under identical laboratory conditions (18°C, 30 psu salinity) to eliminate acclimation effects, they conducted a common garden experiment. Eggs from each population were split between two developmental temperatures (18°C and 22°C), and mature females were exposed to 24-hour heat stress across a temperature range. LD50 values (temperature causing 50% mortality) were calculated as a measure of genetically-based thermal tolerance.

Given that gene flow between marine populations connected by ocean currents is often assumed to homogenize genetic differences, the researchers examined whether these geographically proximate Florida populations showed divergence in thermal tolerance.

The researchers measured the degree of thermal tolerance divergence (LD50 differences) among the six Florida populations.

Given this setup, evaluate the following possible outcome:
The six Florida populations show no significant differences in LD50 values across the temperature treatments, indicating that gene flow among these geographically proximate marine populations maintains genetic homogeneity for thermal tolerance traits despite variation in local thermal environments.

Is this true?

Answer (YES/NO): NO